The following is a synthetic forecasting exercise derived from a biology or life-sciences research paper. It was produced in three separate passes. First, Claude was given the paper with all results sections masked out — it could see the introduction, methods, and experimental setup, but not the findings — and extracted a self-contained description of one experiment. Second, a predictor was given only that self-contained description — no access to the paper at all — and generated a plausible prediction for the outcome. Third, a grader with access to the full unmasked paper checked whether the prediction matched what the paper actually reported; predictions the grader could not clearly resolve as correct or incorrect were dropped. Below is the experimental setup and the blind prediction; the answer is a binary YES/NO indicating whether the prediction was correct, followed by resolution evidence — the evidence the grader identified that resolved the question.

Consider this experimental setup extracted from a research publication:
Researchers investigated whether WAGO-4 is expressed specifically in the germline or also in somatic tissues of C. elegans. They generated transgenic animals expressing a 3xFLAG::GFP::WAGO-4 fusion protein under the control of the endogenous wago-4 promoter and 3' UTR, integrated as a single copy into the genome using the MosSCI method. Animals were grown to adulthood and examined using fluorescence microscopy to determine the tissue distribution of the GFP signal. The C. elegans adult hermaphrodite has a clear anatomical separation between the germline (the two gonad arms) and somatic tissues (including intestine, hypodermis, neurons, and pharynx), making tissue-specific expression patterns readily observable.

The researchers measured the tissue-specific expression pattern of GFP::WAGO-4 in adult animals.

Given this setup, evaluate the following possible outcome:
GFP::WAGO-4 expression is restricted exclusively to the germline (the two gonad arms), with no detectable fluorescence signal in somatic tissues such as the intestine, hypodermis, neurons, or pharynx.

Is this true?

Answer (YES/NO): YES